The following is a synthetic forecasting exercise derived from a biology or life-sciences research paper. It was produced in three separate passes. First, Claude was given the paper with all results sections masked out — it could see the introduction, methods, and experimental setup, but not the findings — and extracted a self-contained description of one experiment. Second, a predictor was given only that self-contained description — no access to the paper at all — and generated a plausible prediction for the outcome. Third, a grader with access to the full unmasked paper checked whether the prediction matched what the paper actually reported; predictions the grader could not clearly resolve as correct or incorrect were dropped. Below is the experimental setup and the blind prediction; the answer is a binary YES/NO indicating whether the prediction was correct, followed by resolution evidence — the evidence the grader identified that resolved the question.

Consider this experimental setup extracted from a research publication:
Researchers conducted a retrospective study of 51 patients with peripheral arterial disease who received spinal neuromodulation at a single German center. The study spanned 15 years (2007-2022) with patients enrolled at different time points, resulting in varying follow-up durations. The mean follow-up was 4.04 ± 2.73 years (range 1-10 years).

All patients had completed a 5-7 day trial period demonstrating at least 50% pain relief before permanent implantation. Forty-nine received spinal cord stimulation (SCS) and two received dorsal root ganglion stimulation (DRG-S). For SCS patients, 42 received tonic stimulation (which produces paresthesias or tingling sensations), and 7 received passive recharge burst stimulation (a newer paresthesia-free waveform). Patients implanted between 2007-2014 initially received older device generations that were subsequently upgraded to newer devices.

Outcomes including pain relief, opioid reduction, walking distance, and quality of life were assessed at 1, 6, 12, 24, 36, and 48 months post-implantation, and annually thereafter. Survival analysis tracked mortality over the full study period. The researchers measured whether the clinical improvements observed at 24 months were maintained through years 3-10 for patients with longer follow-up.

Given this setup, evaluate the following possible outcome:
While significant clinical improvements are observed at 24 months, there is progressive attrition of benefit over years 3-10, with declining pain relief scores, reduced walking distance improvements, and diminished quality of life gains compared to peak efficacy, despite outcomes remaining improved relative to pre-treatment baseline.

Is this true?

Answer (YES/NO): NO